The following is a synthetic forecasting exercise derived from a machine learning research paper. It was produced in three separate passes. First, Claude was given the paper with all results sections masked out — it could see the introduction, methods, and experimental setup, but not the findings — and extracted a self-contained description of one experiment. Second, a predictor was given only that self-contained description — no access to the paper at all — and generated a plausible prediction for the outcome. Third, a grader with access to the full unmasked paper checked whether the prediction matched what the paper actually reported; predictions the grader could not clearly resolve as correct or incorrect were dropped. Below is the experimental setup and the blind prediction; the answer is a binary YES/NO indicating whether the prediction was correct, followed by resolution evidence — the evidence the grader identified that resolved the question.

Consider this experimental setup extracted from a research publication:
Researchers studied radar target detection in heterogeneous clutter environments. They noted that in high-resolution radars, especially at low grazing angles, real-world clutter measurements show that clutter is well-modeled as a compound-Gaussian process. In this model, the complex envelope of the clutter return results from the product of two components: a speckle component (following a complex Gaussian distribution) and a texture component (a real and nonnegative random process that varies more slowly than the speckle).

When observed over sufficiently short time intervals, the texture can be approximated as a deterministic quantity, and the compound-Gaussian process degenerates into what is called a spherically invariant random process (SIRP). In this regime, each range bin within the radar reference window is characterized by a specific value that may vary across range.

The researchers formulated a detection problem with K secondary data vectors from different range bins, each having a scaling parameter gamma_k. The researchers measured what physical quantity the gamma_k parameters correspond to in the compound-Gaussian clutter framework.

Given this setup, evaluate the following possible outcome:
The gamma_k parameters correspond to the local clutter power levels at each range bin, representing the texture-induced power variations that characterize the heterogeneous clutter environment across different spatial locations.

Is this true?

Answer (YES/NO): YES